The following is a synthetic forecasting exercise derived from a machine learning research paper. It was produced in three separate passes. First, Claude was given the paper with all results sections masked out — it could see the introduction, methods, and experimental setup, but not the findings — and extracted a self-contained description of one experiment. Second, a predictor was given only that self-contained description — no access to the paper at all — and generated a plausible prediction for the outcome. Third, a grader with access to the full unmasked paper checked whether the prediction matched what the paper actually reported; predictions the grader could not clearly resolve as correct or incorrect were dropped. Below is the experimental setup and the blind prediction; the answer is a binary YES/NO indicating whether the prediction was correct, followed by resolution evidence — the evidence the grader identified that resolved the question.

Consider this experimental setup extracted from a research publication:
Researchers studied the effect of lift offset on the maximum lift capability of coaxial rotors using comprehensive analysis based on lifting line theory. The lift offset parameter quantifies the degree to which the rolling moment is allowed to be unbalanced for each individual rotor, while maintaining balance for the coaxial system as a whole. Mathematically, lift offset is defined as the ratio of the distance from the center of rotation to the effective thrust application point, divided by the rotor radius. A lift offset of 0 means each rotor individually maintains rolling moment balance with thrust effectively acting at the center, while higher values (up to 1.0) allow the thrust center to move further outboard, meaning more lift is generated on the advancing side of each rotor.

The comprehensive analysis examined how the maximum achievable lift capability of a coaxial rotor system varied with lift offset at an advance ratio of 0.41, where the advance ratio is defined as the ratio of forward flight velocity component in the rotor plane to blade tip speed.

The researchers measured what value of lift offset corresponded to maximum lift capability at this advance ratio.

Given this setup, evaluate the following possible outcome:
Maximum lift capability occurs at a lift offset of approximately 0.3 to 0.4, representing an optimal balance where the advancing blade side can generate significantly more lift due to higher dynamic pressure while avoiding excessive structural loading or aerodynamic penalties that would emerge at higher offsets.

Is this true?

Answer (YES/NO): NO